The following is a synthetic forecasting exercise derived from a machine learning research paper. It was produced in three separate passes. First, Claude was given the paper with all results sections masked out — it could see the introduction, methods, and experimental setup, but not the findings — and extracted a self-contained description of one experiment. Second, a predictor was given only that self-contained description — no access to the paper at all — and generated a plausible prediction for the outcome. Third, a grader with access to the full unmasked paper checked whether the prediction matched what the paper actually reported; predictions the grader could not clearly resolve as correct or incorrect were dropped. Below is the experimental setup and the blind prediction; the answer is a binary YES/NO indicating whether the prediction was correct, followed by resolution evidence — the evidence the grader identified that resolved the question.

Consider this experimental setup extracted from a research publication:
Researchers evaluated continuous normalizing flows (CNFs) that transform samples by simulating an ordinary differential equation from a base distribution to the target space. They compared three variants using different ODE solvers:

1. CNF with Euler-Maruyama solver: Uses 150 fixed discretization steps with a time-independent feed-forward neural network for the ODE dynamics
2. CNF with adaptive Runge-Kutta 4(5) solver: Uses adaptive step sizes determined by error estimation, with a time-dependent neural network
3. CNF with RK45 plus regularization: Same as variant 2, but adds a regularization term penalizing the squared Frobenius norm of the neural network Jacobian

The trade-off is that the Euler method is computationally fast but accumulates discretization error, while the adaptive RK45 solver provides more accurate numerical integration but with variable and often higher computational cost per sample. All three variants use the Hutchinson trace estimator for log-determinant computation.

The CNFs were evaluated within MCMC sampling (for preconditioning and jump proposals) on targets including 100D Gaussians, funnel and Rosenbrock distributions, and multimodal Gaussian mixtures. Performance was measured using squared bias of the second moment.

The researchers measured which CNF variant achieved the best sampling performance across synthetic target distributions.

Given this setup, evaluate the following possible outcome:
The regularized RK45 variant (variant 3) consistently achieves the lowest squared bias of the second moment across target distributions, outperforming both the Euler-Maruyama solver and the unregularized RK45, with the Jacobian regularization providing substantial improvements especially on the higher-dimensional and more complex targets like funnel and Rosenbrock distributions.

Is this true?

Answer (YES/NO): NO